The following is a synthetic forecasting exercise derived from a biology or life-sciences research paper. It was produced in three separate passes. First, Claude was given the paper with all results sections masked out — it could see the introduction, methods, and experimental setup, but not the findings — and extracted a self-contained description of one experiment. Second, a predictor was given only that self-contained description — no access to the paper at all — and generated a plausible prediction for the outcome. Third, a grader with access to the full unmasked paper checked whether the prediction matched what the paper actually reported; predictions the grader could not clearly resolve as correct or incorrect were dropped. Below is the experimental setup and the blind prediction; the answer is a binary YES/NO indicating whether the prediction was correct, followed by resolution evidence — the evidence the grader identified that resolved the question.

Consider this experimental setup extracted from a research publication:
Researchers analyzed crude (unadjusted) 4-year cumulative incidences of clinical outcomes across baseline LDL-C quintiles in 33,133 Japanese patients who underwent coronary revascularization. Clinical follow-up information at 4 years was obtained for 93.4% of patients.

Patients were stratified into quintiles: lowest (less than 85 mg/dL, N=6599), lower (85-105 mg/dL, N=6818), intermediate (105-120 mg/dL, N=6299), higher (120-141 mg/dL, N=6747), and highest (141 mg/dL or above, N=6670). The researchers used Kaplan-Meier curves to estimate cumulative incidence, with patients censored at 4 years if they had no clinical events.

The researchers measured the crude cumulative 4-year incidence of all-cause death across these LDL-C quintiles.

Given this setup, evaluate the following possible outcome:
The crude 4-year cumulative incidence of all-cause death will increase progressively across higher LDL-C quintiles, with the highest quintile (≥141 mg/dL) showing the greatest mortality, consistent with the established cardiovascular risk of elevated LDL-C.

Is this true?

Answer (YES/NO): NO